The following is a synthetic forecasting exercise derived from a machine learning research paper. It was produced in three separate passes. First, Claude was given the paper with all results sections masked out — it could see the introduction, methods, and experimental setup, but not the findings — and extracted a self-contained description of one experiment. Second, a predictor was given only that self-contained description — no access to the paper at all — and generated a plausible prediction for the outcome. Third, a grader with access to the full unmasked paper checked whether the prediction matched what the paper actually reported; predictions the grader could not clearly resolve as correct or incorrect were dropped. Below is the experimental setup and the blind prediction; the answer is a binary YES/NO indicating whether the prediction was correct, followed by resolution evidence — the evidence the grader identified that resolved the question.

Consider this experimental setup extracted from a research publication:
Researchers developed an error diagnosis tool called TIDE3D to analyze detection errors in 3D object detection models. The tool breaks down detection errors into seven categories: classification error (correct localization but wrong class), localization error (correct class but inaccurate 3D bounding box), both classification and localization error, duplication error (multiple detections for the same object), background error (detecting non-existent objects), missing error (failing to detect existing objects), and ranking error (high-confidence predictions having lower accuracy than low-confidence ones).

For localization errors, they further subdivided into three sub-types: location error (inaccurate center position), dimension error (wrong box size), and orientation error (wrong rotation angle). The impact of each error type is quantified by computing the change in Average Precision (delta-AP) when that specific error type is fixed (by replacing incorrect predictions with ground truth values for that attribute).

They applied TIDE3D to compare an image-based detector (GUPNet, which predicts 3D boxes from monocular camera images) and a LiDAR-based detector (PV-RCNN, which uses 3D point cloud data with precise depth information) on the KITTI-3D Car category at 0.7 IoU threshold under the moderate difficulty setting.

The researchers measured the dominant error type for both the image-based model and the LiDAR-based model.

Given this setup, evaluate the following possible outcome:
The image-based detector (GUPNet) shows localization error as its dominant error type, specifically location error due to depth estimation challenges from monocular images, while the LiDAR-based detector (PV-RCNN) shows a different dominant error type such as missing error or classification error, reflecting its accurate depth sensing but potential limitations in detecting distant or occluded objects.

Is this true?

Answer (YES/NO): NO